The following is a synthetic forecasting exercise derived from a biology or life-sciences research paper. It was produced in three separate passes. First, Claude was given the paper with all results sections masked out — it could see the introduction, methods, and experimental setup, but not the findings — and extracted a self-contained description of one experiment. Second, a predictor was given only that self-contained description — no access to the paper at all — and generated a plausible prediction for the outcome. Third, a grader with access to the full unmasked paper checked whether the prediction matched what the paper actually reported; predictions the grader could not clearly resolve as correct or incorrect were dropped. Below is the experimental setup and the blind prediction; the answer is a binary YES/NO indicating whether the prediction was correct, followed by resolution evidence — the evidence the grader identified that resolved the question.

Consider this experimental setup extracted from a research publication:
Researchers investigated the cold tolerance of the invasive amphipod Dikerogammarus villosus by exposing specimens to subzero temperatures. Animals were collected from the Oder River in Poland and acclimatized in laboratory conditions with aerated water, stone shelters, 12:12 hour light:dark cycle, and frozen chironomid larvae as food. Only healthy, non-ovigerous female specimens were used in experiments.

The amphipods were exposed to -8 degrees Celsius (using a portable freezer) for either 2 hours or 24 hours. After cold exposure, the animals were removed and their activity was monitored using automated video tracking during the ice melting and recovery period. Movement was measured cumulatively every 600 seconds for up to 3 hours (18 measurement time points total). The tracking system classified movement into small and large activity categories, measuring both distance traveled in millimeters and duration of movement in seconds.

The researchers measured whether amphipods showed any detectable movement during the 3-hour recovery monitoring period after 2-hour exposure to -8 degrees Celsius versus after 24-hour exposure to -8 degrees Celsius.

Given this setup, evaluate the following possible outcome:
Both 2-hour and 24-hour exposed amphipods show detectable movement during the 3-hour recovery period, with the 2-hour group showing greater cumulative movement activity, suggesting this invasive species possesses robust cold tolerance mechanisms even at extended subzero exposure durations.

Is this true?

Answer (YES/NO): NO